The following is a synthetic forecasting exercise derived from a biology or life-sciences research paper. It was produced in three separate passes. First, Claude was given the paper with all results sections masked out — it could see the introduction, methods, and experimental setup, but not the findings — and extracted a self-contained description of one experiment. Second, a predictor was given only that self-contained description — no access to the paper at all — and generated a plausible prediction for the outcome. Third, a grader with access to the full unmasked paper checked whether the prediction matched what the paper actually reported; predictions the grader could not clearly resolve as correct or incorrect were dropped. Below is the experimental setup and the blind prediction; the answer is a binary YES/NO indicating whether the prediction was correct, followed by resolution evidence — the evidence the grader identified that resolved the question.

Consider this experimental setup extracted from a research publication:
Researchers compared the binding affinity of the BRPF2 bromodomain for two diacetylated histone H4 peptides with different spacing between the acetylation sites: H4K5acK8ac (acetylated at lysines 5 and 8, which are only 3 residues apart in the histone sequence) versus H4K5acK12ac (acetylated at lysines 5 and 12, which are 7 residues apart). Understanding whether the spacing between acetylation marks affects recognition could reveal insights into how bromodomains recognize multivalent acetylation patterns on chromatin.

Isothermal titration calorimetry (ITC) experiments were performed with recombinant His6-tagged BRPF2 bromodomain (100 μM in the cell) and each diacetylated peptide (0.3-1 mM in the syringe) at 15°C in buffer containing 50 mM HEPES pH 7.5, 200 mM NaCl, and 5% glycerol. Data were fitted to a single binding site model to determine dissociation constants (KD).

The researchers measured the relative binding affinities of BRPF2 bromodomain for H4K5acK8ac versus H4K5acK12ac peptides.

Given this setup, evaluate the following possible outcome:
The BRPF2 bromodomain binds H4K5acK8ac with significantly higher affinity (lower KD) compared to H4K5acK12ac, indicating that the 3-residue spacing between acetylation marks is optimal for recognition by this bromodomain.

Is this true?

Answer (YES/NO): NO